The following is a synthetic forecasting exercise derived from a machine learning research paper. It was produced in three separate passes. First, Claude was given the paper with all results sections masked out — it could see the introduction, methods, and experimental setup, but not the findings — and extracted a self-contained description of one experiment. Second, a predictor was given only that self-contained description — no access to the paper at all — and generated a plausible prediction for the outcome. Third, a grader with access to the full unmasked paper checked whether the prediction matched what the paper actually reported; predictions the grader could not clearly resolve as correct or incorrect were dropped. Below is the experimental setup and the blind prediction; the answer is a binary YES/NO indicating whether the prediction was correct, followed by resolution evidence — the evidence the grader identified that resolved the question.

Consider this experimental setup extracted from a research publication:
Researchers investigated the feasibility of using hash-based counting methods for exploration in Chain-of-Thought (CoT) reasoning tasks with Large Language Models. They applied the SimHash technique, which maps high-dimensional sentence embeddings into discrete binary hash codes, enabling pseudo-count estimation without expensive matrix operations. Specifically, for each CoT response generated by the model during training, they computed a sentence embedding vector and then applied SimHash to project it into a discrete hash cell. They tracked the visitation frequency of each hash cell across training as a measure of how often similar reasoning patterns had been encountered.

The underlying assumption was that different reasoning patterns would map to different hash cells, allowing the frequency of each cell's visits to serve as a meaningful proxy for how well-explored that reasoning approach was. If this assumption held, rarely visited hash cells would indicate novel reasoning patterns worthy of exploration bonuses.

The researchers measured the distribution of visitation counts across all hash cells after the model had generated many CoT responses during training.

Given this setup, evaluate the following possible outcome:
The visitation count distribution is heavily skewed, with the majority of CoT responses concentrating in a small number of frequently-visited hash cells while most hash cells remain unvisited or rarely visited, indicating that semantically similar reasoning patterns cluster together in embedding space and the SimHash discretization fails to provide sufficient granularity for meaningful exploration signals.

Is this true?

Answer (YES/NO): YES